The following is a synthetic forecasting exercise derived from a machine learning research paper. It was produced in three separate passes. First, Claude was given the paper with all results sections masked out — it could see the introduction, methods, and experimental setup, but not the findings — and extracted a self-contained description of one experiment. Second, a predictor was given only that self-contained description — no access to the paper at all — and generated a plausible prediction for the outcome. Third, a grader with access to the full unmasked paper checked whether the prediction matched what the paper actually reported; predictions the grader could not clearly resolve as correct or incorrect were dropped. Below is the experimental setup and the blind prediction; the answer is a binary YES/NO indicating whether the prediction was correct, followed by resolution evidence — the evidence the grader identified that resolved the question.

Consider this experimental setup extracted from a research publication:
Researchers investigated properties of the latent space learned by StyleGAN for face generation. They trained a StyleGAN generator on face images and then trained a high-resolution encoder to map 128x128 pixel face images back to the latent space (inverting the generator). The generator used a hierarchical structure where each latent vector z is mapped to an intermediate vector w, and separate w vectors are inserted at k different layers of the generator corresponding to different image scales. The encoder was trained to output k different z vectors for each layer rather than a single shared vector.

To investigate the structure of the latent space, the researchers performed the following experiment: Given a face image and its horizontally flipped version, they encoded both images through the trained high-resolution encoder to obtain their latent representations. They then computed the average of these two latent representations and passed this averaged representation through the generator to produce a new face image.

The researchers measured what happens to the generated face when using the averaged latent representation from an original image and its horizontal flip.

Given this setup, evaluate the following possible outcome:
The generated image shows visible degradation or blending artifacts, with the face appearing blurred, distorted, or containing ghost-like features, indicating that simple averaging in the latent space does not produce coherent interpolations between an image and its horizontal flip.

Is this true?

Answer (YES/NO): NO